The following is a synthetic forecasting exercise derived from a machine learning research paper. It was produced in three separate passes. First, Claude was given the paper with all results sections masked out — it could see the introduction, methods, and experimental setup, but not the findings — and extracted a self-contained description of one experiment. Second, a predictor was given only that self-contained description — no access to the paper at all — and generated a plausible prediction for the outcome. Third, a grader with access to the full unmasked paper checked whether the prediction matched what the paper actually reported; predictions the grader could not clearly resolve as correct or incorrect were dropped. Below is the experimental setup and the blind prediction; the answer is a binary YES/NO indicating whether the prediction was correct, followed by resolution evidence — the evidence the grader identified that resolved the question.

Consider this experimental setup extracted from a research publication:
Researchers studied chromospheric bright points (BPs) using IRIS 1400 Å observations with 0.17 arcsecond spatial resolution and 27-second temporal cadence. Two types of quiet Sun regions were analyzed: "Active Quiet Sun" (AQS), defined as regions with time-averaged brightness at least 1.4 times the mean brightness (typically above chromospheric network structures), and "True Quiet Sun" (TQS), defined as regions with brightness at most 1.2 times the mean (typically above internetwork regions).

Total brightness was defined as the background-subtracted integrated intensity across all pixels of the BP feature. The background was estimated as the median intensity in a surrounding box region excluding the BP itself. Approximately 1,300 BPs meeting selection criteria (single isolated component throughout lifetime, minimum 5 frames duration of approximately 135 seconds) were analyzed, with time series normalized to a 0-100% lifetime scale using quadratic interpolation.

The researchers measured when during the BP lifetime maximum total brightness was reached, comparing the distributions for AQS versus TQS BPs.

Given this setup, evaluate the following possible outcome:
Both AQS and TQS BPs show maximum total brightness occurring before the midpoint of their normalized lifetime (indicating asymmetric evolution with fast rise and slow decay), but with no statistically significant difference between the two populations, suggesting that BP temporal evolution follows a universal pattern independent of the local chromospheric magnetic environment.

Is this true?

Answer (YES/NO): NO